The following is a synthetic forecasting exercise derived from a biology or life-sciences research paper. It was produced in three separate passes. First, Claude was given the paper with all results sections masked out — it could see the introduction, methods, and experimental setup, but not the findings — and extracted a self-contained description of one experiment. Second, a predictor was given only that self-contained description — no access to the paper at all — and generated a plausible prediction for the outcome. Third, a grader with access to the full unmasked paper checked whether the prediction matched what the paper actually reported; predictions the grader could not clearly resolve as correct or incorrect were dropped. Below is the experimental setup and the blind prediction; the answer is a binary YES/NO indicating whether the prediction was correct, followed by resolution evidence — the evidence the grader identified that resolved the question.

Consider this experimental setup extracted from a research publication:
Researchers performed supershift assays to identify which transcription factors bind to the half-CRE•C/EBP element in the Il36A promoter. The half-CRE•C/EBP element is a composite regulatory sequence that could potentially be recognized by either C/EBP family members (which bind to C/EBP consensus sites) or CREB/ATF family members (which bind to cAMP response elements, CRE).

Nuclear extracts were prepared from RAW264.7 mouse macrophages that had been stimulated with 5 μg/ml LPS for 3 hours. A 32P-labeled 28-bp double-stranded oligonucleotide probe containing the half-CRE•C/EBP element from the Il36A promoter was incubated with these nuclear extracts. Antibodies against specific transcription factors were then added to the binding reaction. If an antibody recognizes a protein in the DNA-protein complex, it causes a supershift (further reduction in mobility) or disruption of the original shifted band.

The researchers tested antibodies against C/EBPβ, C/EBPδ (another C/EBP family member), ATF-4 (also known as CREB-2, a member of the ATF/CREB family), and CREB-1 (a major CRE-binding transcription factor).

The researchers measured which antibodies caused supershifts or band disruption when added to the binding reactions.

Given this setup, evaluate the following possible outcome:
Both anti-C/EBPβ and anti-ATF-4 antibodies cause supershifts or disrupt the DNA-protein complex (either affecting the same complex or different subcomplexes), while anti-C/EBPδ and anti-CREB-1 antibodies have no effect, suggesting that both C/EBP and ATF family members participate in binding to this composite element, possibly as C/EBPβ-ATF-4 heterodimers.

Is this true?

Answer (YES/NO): NO